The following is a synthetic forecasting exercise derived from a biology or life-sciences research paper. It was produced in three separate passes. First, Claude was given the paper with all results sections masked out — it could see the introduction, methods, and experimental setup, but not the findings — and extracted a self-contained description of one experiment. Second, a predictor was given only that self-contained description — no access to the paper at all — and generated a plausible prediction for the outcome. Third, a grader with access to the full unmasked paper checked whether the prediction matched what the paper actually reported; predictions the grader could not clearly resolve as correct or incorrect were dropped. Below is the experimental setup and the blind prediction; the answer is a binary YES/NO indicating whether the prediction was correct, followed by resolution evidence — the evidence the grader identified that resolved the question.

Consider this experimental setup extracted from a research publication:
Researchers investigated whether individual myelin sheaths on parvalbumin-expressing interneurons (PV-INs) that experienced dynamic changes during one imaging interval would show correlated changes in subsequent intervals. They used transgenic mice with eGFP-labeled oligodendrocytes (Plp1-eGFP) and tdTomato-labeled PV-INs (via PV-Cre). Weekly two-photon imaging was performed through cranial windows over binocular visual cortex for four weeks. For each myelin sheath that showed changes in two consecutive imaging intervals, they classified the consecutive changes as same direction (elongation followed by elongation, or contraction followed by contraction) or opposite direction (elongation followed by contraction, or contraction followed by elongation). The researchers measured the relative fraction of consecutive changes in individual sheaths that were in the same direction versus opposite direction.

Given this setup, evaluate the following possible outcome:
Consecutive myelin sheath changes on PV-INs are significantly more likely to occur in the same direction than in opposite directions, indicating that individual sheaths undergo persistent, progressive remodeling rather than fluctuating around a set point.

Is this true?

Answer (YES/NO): YES